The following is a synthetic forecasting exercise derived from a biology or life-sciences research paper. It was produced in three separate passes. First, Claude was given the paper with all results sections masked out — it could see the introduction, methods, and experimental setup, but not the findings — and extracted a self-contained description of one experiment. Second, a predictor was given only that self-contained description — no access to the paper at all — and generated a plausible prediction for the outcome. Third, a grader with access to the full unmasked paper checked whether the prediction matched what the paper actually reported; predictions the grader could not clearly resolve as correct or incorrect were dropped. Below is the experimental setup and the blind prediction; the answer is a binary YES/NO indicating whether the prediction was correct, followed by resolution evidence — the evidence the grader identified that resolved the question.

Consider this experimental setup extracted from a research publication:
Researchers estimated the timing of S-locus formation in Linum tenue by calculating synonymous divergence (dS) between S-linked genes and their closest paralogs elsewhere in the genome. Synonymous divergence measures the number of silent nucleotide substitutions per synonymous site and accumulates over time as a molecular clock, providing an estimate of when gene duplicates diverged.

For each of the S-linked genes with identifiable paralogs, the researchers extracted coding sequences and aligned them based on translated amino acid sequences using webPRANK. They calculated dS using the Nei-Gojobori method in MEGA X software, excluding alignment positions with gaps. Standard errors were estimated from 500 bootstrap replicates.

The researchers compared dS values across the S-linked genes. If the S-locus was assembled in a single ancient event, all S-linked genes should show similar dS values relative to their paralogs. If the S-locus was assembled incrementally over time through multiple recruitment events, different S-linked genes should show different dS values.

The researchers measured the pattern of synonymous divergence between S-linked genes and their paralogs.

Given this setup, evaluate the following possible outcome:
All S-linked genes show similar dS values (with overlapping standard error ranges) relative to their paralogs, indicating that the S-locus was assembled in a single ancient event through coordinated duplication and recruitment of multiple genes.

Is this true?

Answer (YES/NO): NO